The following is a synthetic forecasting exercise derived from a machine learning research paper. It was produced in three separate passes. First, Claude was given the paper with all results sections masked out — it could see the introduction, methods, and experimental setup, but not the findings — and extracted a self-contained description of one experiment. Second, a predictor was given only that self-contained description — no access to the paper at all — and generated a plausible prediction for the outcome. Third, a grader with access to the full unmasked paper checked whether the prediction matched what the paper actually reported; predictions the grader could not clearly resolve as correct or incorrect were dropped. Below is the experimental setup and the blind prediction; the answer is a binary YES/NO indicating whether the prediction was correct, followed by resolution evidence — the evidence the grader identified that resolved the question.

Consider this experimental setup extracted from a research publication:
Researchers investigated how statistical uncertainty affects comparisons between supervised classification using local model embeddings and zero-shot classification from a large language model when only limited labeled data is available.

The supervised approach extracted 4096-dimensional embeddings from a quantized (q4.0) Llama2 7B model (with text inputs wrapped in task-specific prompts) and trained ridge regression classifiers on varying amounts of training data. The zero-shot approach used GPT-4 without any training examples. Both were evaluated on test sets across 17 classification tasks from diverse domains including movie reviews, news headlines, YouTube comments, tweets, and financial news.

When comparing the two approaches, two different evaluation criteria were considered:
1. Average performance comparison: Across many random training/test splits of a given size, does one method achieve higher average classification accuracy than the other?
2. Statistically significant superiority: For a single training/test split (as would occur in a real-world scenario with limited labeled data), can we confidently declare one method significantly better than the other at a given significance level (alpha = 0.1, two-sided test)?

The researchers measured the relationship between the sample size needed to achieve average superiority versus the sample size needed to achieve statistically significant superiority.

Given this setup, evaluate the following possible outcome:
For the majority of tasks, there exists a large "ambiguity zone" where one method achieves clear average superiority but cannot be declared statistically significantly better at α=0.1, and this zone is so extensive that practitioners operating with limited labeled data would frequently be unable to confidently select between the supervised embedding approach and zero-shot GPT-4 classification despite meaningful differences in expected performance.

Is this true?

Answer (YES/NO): YES